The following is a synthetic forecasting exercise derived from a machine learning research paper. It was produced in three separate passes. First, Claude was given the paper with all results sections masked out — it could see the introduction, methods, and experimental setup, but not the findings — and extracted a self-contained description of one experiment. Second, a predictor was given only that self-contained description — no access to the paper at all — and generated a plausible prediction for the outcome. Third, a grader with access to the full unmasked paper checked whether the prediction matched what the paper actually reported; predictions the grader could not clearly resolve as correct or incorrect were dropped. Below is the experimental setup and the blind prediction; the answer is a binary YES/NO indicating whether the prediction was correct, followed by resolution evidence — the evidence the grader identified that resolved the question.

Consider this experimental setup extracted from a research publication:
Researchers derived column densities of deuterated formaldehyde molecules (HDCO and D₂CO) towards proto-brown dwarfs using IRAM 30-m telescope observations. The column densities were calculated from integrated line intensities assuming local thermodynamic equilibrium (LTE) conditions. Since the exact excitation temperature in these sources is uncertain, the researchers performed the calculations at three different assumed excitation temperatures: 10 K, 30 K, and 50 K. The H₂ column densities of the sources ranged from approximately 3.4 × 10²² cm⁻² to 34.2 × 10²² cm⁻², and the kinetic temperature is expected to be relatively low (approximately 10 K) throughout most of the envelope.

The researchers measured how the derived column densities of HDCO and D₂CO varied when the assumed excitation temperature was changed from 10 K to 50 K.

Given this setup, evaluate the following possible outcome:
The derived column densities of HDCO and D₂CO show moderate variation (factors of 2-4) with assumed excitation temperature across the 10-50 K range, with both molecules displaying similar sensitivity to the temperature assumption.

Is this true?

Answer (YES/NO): NO